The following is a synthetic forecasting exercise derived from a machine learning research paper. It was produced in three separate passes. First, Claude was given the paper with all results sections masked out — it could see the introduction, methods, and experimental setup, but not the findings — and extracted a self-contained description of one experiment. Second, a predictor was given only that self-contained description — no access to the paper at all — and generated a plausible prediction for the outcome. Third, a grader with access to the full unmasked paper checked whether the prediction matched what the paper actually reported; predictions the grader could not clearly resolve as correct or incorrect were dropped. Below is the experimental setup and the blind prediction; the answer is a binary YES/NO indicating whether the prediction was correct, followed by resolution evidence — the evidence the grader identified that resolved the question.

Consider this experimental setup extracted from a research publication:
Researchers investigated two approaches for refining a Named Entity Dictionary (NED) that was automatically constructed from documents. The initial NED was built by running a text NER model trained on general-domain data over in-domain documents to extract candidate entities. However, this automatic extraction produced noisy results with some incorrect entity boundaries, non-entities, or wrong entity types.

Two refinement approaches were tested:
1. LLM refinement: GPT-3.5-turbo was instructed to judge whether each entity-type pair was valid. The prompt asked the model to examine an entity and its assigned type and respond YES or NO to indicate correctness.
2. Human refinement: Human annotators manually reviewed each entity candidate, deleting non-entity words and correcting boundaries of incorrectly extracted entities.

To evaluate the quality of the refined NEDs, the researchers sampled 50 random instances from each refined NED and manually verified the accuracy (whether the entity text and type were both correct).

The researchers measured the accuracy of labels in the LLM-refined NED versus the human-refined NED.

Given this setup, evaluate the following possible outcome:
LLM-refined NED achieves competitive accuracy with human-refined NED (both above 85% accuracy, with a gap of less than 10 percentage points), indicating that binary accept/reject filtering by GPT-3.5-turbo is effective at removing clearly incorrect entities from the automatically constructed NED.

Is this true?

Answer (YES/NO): NO